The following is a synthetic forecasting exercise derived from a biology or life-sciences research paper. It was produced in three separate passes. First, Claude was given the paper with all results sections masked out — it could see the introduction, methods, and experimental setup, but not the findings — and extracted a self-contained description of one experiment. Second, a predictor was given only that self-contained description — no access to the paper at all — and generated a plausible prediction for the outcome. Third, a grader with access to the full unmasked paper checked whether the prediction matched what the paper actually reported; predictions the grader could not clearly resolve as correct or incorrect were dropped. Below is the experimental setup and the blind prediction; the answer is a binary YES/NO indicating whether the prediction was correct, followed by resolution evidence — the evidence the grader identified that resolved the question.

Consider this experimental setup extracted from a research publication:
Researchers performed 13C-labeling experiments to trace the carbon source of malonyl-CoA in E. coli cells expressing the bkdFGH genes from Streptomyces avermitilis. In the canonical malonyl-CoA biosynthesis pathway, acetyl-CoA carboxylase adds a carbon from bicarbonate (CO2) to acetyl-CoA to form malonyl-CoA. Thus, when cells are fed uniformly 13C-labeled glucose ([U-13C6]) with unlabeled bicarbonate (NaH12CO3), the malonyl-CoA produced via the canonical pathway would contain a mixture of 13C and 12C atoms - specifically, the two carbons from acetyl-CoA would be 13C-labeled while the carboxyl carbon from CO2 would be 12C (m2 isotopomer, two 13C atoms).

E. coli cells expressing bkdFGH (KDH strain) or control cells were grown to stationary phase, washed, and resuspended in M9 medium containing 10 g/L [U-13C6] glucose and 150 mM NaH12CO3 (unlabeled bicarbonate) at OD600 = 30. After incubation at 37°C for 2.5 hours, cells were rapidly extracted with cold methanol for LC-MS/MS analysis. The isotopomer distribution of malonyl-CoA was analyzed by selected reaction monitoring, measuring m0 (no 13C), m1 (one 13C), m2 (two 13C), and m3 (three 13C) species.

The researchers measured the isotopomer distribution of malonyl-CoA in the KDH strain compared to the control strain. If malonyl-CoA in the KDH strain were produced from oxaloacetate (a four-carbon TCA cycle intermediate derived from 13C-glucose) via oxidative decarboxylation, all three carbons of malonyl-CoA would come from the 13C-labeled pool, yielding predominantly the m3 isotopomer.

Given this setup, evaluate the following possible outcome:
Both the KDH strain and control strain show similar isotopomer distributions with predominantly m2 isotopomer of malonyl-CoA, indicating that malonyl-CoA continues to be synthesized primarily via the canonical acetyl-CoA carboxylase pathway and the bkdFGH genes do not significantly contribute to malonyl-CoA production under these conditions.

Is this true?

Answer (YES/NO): NO